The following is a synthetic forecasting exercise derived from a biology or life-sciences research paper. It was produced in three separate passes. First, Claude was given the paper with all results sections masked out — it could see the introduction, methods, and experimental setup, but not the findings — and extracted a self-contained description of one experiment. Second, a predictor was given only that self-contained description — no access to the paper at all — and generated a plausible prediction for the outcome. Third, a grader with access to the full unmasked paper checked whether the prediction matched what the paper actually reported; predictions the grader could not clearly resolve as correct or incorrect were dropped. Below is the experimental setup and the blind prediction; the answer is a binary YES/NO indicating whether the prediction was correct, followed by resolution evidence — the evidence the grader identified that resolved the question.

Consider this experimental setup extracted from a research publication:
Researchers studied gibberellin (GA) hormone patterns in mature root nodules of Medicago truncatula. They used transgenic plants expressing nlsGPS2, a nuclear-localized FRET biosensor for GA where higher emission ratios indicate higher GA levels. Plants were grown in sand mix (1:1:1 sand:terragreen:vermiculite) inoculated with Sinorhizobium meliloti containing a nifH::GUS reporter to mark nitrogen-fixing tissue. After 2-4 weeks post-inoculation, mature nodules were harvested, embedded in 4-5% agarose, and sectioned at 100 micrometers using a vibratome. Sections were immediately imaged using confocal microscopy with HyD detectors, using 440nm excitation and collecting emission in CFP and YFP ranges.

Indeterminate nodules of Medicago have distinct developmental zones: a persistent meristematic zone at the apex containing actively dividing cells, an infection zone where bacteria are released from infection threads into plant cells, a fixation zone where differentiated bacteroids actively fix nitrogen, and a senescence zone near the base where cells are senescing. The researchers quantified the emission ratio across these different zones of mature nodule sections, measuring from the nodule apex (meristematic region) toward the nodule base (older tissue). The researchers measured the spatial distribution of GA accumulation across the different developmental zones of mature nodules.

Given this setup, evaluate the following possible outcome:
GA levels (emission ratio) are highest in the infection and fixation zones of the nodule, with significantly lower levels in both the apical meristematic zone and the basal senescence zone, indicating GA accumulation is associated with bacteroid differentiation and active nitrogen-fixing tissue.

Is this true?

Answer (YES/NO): NO